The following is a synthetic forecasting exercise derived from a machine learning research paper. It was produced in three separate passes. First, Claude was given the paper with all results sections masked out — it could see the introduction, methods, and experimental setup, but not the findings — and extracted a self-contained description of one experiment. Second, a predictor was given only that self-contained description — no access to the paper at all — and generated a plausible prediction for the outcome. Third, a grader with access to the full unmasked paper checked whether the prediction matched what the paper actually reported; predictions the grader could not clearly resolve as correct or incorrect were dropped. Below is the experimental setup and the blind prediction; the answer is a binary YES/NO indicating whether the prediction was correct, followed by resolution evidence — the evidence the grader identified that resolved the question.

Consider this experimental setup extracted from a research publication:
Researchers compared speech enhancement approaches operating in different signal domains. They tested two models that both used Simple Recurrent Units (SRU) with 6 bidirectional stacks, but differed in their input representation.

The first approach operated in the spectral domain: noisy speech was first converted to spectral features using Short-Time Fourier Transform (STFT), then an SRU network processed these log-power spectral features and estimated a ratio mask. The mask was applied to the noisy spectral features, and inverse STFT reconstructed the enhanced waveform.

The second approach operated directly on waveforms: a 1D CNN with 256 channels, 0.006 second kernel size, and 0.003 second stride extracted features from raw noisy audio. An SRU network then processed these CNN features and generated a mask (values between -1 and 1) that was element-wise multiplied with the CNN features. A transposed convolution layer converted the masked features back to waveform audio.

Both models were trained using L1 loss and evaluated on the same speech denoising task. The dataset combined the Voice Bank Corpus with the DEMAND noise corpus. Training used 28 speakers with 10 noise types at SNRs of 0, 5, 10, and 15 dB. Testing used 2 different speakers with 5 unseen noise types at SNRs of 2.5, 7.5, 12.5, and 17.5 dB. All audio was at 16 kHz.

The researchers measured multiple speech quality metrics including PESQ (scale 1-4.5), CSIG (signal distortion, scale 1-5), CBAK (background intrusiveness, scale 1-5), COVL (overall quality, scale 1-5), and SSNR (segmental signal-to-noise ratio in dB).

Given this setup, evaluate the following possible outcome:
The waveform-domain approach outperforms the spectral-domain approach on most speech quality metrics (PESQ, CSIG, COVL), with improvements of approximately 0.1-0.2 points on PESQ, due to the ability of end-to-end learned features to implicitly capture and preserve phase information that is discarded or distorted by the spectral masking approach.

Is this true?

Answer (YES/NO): YES